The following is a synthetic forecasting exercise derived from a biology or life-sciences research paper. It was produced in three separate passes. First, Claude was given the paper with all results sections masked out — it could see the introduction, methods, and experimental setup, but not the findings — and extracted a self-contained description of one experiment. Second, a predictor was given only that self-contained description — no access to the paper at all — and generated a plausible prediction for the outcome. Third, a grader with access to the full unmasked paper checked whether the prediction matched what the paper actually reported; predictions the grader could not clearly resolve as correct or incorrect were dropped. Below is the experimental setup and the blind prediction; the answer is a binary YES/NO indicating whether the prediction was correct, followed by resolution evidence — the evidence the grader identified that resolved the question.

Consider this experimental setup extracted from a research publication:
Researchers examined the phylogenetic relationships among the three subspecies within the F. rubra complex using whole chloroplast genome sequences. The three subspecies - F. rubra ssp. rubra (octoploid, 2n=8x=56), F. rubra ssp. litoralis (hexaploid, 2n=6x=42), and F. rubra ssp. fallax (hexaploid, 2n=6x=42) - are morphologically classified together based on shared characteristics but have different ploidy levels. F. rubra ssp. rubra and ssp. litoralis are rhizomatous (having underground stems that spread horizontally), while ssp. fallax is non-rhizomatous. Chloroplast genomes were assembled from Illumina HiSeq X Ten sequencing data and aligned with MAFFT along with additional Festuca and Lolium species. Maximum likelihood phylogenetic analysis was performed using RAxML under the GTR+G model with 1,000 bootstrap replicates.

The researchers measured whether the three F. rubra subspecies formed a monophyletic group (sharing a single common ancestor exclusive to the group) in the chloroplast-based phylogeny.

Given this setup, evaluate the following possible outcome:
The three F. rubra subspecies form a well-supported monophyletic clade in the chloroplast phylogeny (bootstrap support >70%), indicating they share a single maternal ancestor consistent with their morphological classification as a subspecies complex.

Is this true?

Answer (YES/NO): YES